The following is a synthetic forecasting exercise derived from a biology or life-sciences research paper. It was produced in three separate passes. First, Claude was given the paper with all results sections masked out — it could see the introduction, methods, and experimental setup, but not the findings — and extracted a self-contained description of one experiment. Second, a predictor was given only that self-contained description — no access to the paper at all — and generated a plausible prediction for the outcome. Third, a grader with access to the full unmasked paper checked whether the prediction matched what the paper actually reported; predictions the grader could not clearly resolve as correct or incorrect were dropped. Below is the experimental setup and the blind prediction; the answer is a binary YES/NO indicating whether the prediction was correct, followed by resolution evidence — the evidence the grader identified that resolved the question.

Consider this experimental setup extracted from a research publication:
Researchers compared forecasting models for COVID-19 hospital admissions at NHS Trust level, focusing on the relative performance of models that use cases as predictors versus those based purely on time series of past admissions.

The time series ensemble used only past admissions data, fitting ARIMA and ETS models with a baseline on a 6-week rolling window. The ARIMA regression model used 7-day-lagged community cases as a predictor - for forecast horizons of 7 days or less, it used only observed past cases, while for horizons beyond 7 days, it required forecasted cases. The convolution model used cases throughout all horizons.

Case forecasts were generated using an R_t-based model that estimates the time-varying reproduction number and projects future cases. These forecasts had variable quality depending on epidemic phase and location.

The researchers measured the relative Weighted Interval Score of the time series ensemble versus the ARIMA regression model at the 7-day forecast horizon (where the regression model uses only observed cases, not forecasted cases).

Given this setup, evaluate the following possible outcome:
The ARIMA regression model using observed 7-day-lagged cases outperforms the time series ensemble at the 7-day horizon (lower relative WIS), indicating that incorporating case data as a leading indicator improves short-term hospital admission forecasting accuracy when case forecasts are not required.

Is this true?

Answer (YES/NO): YES